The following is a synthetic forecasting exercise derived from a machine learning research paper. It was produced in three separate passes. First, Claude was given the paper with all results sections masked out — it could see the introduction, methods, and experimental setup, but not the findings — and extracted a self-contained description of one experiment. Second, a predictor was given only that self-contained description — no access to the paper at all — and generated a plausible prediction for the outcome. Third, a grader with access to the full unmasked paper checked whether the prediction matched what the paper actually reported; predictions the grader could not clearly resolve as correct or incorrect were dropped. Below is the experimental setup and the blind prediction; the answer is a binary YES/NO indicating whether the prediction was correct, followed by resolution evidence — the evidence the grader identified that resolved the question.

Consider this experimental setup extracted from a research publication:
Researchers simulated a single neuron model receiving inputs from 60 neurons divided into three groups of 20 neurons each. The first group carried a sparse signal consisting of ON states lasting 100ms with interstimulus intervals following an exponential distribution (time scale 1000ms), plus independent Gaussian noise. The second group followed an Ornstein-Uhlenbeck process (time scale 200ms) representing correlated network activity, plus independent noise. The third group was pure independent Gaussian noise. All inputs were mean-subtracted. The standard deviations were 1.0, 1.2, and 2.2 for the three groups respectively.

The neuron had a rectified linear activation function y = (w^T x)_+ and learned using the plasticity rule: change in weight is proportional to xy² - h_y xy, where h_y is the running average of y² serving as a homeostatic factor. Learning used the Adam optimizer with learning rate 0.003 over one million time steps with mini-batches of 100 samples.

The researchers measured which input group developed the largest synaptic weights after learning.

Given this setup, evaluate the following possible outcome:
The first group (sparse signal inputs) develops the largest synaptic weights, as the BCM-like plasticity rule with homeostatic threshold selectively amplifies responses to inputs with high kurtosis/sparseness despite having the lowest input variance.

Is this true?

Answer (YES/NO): YES